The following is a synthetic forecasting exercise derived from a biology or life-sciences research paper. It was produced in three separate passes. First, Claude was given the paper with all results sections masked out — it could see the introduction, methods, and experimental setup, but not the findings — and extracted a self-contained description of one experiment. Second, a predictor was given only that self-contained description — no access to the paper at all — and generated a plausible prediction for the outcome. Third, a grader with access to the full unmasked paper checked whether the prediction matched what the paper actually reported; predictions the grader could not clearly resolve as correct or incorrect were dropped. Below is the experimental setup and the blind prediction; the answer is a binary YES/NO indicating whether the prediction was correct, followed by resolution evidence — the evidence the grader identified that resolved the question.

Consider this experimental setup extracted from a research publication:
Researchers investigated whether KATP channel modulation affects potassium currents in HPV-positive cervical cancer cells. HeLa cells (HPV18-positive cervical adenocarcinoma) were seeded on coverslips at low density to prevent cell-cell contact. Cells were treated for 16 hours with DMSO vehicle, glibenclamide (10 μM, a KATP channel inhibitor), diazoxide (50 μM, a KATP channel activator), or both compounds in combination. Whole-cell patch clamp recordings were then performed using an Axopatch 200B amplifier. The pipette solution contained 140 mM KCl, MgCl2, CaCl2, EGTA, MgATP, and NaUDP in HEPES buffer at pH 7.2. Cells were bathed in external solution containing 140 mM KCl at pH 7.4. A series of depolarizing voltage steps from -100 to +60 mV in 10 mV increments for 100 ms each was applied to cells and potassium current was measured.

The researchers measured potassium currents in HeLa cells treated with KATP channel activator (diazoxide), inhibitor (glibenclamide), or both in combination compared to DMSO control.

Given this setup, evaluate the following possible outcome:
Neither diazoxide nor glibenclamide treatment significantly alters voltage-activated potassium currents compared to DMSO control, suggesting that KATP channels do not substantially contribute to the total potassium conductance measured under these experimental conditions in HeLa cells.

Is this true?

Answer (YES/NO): NO